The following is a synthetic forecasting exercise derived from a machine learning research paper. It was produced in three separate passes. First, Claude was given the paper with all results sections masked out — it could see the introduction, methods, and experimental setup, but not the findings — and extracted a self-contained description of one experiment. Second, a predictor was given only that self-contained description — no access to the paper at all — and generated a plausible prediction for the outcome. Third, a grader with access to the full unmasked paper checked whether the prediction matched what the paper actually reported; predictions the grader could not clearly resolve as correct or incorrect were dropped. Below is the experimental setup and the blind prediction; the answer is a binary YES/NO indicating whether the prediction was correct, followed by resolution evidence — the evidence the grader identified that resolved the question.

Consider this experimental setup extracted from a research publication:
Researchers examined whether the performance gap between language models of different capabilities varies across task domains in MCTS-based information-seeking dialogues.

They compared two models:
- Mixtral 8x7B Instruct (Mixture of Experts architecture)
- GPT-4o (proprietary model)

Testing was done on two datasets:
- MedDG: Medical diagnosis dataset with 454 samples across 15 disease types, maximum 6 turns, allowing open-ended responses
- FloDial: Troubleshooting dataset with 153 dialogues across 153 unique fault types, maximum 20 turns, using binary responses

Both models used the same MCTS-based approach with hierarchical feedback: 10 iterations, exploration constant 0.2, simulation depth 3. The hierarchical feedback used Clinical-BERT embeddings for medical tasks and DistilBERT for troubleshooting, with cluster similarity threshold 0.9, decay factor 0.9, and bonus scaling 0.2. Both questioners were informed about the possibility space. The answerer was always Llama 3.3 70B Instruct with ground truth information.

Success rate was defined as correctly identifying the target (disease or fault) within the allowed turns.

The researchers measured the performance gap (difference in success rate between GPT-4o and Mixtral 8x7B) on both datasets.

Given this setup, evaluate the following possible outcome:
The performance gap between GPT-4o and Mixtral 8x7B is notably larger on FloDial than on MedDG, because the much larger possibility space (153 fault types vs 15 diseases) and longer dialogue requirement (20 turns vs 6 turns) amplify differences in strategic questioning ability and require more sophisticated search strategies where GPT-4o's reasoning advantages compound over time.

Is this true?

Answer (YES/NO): YES